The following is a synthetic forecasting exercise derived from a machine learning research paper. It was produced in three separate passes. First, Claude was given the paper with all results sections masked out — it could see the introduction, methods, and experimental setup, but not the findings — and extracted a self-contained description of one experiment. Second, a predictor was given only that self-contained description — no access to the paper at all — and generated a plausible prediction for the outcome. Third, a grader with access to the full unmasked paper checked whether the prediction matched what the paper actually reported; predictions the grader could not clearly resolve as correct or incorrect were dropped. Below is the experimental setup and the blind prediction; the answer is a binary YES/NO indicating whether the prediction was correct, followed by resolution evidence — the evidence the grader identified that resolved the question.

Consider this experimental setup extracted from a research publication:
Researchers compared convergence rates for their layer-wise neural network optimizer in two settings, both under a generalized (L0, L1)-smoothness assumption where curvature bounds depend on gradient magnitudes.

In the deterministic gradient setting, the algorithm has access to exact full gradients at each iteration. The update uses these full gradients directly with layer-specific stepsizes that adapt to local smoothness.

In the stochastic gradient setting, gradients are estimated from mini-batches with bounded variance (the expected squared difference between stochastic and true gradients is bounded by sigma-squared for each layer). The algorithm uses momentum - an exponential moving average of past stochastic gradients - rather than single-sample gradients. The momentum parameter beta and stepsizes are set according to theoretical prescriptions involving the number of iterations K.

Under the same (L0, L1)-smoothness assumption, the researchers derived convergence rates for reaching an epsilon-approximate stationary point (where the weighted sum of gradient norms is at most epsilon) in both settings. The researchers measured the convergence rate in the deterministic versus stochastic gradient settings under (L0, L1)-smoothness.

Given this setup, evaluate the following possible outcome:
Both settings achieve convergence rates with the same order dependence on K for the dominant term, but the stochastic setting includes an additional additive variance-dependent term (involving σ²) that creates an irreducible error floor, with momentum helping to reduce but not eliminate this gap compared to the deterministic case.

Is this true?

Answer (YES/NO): NO